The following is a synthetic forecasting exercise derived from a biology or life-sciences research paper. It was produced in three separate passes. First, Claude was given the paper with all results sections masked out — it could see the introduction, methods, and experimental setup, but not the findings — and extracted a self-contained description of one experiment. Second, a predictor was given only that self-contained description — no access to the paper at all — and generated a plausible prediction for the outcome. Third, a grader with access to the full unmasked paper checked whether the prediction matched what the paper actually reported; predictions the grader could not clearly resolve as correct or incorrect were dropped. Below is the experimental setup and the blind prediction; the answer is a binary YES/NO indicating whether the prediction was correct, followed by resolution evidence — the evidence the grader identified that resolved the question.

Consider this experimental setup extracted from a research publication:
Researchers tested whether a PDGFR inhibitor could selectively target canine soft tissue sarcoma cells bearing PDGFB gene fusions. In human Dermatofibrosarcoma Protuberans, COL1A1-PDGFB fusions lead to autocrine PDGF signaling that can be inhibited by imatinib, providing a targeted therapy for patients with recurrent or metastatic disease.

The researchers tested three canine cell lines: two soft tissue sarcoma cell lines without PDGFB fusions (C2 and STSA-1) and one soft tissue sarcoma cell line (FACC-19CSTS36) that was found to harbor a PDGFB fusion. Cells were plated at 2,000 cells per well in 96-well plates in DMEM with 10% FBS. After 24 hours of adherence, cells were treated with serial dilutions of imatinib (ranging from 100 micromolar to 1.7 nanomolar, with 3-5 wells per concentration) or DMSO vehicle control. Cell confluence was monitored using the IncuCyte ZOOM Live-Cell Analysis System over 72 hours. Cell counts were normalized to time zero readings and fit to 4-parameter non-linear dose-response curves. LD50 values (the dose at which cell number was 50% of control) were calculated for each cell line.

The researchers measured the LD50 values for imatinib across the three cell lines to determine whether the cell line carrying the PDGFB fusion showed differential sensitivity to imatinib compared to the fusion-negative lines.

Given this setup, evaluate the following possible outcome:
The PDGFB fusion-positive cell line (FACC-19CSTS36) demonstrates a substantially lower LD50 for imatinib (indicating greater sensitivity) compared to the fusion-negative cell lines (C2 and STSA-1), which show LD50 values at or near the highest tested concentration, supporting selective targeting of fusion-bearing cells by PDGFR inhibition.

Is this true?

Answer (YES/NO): NO